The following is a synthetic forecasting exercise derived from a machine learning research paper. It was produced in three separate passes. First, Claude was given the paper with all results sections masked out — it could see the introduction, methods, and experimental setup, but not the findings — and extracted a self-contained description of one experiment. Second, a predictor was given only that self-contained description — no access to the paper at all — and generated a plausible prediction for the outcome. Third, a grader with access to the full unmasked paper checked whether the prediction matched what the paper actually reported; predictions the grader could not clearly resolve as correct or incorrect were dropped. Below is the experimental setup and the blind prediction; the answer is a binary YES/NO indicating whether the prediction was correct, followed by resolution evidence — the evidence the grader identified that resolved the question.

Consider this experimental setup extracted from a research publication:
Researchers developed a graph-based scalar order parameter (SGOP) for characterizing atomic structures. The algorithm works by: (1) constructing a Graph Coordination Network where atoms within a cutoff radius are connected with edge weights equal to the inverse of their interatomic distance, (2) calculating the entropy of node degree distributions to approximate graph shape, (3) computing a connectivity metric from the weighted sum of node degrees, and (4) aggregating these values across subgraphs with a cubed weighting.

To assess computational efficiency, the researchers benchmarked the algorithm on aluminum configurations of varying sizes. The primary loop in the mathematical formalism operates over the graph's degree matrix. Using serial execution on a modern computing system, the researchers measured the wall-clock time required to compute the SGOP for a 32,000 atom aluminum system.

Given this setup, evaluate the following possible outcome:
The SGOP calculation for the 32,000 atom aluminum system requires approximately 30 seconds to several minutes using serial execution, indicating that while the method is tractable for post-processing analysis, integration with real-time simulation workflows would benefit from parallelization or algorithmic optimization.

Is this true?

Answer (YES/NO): NO